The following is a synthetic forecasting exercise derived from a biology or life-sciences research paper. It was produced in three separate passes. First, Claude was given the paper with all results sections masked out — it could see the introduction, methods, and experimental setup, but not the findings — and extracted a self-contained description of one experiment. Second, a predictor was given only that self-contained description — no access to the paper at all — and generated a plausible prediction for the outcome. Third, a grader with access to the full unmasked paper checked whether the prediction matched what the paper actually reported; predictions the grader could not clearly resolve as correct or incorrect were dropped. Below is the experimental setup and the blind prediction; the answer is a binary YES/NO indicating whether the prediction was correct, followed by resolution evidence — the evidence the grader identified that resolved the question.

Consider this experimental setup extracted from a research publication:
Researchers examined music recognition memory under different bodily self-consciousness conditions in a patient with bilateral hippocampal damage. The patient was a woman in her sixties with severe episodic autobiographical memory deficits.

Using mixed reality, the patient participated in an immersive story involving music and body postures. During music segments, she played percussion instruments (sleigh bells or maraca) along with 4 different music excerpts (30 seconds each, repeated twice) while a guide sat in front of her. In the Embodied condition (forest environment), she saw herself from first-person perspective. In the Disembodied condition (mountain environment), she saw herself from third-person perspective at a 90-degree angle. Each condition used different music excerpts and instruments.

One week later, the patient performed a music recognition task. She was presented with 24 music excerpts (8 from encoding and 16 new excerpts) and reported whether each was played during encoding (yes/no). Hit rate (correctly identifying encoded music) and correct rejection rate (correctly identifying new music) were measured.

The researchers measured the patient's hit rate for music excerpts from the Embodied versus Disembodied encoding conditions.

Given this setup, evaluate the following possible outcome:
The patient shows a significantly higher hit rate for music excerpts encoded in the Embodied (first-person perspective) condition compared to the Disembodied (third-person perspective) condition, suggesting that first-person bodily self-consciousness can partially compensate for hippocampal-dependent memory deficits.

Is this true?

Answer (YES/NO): YES